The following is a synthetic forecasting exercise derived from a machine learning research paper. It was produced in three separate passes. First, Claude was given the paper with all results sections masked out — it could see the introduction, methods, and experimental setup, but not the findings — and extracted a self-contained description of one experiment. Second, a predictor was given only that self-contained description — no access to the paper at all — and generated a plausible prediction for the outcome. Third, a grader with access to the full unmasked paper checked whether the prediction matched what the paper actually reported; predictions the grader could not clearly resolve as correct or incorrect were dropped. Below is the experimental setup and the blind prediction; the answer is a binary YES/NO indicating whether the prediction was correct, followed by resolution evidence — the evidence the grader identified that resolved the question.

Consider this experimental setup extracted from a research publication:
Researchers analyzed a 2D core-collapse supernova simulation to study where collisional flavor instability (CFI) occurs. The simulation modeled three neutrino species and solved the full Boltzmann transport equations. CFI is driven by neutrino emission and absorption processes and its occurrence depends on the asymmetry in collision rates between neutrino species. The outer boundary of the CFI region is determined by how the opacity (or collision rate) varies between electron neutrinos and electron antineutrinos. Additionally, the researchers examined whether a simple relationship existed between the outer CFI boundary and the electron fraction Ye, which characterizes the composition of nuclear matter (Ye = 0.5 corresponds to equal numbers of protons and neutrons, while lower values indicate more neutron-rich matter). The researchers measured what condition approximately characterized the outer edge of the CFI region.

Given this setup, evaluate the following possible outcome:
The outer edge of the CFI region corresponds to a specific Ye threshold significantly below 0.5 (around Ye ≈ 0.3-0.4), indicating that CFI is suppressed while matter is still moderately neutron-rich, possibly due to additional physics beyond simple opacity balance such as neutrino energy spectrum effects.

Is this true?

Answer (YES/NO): NO